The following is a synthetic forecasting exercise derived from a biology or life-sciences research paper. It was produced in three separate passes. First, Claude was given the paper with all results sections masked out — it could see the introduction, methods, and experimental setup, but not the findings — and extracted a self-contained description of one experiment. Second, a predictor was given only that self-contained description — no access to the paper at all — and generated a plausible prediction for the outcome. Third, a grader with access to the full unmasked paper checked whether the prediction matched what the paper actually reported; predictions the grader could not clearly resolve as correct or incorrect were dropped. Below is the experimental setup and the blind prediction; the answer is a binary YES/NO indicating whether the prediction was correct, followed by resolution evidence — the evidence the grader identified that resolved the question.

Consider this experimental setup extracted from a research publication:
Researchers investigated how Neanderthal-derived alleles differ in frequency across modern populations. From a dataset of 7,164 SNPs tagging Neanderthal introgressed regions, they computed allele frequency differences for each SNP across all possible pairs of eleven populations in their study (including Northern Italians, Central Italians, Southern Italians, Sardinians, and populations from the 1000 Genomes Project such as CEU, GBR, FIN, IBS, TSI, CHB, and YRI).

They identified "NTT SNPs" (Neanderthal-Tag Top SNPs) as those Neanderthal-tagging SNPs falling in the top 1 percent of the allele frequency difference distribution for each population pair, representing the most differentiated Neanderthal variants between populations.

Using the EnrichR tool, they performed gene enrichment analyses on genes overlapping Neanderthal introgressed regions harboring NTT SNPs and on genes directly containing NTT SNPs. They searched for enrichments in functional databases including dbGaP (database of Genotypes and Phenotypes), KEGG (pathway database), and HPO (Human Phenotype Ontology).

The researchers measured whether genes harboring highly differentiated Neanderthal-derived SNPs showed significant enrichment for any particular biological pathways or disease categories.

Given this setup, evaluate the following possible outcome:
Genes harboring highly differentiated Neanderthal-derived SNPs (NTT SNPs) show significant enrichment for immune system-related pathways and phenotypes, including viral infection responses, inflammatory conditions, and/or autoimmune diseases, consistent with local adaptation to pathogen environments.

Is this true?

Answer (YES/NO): NO